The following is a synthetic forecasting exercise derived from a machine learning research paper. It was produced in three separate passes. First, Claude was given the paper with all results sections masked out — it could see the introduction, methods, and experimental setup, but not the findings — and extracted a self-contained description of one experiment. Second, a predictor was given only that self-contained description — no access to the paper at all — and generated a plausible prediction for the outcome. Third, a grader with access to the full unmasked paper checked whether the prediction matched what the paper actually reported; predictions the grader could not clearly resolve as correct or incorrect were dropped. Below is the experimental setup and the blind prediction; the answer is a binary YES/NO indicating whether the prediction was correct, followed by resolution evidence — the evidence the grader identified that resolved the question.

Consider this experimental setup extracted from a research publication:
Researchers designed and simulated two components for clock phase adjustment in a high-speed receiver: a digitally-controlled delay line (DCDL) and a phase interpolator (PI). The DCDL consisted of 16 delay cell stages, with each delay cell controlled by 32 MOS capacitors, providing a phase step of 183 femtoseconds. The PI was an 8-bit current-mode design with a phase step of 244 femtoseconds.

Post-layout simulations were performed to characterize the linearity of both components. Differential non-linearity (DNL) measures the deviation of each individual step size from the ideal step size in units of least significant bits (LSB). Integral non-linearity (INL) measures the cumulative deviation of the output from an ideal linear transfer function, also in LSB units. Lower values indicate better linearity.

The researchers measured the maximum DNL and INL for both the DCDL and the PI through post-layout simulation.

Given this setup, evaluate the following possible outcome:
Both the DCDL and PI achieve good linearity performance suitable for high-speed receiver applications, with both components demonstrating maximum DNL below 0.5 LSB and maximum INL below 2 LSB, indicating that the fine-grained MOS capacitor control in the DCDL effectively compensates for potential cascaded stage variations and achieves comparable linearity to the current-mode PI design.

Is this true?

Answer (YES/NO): NO